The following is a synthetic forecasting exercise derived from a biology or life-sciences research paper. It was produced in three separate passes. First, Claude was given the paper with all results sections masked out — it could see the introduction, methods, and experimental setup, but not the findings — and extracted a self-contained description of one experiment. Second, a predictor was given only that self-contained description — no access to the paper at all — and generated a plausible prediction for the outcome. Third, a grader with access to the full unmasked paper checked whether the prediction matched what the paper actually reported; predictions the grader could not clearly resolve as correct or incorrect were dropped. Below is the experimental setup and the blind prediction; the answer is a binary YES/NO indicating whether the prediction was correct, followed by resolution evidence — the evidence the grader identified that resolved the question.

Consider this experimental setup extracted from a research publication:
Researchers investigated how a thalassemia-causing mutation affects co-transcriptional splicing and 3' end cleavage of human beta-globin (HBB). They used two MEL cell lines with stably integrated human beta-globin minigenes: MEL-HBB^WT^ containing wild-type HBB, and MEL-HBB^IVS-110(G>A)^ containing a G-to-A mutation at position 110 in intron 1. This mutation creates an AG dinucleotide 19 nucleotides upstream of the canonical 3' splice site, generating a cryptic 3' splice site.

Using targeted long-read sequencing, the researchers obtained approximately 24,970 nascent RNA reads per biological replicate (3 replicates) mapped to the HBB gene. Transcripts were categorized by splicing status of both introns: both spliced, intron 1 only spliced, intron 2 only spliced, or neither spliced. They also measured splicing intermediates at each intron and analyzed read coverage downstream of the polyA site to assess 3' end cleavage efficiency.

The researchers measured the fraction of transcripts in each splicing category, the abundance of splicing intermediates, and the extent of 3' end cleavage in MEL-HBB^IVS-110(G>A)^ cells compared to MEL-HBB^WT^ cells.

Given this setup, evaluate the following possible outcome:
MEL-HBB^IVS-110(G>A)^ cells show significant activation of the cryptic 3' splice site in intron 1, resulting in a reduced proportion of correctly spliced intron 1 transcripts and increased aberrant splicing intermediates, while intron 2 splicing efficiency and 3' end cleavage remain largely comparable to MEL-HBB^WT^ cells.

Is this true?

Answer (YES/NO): NO